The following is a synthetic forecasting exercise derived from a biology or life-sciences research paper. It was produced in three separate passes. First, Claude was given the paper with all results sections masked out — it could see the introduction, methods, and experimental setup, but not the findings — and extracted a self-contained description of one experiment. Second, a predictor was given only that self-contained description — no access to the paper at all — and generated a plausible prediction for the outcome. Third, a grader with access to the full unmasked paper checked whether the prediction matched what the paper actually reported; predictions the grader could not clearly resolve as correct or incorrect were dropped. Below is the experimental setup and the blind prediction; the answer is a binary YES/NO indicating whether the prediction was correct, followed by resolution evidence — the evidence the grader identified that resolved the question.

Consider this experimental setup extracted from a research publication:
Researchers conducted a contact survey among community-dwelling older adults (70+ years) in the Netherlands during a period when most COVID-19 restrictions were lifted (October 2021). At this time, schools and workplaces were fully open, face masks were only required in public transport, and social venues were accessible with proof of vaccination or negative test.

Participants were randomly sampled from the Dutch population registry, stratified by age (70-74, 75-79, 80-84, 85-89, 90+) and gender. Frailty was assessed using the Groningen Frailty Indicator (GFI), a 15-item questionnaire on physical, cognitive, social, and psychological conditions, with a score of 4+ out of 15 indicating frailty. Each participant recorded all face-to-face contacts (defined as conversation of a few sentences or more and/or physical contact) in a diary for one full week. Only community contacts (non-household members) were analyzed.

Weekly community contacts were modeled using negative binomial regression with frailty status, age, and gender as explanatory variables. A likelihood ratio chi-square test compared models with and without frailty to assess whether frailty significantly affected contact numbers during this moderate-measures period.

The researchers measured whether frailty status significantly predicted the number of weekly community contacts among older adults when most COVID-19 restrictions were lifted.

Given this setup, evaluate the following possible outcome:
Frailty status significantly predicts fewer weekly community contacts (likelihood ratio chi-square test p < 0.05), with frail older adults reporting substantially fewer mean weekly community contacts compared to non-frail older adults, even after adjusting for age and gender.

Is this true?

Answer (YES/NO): YES